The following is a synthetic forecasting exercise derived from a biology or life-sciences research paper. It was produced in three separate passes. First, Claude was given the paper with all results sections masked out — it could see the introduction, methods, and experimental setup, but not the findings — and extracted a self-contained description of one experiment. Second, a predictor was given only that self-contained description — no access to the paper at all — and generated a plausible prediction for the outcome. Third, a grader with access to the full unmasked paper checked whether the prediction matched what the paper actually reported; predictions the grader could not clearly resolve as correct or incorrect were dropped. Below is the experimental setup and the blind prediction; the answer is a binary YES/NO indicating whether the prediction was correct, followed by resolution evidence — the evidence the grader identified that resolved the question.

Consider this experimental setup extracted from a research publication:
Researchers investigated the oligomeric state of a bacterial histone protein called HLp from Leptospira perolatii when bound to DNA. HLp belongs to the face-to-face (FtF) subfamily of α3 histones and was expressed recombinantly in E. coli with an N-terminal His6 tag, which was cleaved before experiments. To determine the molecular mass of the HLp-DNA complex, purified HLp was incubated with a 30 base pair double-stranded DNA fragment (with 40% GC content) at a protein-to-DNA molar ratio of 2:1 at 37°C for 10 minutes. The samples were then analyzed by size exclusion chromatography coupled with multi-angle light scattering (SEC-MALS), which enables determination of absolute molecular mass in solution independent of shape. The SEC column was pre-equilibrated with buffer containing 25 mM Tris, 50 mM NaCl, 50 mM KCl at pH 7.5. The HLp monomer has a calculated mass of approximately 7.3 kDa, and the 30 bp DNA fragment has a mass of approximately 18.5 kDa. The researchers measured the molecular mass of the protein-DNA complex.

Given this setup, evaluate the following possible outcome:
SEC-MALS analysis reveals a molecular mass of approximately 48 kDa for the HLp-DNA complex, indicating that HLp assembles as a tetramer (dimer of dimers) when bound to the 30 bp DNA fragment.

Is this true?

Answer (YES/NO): NO